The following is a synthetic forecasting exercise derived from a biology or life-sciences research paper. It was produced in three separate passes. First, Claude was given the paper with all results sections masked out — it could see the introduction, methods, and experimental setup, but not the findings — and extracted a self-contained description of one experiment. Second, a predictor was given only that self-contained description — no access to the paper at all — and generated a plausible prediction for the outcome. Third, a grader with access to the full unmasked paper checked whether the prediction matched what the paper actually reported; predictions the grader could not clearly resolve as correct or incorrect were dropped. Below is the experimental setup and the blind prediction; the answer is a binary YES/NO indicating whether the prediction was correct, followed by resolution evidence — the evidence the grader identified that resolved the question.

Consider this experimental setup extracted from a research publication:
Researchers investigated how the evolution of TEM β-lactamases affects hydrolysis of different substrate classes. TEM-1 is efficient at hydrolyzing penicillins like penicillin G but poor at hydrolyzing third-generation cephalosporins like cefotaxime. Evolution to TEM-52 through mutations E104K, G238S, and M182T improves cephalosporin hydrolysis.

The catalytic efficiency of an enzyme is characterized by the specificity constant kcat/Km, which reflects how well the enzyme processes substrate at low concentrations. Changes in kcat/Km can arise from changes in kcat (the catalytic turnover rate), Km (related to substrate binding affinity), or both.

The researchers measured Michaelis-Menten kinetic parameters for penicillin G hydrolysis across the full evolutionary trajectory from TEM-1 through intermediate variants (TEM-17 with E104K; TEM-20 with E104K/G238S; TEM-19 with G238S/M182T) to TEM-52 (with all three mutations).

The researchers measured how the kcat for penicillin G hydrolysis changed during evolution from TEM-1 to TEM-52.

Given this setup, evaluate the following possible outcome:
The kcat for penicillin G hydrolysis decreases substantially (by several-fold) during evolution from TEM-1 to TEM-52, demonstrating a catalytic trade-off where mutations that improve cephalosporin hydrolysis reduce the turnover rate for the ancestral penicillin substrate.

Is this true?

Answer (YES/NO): YES